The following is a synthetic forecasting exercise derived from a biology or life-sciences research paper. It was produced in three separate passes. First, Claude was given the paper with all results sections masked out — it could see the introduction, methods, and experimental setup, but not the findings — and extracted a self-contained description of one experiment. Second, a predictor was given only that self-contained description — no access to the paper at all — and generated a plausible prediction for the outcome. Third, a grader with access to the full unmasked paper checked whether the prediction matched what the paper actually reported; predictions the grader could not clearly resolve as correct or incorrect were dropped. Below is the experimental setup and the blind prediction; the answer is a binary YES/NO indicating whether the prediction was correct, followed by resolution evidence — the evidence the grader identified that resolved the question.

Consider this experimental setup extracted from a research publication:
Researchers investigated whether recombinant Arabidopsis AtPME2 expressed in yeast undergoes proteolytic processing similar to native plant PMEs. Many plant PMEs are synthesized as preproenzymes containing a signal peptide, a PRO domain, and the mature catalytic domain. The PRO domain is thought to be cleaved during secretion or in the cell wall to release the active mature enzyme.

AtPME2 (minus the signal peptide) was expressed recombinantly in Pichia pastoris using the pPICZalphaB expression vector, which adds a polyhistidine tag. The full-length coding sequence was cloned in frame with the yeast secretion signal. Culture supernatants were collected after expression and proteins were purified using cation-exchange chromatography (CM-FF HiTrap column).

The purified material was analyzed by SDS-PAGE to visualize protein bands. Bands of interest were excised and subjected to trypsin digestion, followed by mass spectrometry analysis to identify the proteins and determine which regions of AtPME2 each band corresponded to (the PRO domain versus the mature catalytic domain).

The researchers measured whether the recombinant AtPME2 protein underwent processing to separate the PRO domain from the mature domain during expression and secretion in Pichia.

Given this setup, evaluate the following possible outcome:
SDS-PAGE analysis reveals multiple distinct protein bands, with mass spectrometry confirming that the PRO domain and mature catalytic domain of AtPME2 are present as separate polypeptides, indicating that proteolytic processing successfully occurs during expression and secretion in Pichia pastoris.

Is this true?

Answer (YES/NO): YES